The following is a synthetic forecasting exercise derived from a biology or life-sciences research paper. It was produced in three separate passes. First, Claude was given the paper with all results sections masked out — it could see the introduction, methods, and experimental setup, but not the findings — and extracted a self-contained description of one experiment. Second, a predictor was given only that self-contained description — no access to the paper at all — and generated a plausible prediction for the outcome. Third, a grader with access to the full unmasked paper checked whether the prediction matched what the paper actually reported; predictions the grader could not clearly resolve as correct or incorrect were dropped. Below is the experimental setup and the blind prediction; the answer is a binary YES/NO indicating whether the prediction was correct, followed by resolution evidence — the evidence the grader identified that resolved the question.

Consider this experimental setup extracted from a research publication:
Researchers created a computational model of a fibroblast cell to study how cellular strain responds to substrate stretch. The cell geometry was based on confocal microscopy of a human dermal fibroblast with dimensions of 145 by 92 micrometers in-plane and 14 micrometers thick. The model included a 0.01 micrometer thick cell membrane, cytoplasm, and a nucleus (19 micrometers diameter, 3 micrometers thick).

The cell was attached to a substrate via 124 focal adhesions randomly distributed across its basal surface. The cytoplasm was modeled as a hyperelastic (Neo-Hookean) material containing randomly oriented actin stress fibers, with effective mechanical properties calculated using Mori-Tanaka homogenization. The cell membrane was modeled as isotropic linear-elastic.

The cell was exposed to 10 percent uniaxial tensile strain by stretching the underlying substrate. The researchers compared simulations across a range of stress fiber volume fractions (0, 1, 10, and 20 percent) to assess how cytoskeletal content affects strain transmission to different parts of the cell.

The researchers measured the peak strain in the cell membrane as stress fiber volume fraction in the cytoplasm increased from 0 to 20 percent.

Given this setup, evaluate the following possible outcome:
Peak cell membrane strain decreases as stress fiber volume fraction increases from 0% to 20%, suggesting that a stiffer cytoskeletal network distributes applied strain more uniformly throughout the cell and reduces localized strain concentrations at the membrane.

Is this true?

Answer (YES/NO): NO